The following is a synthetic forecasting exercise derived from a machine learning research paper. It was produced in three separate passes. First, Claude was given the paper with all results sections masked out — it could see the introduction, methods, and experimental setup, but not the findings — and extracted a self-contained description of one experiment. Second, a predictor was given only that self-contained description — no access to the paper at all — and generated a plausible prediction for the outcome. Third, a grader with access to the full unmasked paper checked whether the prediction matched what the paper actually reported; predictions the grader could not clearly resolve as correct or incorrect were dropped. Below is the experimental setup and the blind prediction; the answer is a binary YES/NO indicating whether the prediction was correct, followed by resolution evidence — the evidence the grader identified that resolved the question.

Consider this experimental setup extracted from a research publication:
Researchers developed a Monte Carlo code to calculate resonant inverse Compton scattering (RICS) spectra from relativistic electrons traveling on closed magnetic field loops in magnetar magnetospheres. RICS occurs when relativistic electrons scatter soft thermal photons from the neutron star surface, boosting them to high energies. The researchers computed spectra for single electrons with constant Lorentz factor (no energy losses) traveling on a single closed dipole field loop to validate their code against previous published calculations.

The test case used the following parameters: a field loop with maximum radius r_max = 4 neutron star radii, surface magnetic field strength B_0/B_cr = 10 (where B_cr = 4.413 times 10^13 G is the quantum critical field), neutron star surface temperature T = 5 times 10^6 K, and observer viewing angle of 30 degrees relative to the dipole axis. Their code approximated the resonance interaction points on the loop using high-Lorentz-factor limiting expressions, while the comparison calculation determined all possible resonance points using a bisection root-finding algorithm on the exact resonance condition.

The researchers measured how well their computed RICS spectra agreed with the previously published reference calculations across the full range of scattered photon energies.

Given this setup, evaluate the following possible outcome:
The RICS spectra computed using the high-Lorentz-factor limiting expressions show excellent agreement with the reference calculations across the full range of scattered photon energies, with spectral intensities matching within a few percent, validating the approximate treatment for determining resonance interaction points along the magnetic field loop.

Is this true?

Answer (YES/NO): NO